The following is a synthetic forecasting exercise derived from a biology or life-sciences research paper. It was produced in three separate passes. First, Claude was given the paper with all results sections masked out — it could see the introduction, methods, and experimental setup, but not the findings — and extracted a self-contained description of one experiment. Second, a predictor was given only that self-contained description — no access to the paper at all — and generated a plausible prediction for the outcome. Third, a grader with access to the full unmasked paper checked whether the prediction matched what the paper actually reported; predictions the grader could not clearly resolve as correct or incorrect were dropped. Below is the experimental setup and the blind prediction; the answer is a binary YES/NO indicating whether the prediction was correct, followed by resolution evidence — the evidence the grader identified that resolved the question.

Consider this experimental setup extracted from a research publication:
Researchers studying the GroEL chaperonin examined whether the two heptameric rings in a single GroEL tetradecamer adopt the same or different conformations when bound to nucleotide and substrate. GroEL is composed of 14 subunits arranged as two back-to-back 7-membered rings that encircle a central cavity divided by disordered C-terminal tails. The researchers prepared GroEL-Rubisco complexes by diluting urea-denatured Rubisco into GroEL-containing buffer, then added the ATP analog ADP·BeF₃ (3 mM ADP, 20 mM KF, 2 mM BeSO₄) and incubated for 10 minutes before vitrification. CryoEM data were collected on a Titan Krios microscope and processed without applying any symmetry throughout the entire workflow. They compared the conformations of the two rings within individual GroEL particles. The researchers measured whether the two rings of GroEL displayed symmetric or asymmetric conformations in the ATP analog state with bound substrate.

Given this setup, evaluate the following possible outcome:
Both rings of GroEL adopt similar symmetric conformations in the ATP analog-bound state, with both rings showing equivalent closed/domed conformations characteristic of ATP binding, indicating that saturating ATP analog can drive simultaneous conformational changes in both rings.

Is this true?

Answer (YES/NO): NO